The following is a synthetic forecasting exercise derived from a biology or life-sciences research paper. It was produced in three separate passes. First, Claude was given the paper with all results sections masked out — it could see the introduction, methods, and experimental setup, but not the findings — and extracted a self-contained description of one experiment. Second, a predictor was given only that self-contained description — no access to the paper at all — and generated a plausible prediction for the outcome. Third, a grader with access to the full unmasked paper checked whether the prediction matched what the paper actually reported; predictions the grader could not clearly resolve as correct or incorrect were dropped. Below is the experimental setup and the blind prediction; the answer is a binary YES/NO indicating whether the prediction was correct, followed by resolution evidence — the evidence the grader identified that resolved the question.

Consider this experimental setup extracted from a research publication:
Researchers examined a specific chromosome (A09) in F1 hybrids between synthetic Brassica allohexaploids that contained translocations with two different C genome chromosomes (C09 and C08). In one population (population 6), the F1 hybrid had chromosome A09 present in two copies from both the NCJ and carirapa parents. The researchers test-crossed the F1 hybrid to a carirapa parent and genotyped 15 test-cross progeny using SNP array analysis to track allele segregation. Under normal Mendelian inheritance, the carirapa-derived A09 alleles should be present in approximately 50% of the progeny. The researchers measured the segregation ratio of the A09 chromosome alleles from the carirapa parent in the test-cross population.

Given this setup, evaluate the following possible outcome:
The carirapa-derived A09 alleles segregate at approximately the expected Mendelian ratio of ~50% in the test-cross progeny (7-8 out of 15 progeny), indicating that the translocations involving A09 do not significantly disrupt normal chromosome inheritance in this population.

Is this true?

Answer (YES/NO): NO